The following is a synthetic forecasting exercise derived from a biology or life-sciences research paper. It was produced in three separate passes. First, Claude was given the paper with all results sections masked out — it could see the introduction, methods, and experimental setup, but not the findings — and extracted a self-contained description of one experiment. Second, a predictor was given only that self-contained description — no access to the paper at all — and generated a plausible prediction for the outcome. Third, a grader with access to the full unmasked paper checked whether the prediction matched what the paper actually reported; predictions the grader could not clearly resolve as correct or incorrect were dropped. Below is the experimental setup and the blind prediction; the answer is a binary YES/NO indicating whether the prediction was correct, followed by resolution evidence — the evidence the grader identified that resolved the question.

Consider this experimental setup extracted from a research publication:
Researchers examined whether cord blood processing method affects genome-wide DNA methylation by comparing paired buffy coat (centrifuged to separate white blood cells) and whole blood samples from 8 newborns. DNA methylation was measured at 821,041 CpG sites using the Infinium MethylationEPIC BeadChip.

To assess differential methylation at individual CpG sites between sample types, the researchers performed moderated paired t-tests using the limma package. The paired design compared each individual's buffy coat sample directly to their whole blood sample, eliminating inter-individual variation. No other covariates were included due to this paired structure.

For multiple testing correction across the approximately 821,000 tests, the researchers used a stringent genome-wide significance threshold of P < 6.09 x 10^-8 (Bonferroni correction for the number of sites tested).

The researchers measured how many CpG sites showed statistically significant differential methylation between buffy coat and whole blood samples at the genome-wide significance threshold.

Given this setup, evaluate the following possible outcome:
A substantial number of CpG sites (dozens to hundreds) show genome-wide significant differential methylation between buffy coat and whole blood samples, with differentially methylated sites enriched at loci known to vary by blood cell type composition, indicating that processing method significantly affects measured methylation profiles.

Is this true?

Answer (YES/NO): NO